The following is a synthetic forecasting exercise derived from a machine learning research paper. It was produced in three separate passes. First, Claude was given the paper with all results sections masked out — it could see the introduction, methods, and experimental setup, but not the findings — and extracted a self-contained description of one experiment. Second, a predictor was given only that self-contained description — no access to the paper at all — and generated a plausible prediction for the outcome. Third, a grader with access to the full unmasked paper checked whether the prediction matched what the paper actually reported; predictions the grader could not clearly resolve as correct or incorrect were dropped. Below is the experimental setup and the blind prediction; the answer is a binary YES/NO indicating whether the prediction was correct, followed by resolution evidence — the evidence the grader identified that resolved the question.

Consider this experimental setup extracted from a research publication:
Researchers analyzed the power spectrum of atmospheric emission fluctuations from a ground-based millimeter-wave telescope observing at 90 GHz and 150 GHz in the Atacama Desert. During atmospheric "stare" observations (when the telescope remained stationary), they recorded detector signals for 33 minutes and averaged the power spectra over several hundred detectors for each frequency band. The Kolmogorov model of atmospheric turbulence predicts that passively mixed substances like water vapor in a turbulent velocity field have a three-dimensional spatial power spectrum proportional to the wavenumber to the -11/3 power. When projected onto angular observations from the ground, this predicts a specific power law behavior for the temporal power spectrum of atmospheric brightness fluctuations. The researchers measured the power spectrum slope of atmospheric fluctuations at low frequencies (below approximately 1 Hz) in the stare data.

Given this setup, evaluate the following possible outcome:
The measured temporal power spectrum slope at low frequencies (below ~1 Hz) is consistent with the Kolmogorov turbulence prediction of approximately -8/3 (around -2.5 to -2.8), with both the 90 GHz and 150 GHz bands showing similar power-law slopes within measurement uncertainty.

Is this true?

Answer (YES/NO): YES